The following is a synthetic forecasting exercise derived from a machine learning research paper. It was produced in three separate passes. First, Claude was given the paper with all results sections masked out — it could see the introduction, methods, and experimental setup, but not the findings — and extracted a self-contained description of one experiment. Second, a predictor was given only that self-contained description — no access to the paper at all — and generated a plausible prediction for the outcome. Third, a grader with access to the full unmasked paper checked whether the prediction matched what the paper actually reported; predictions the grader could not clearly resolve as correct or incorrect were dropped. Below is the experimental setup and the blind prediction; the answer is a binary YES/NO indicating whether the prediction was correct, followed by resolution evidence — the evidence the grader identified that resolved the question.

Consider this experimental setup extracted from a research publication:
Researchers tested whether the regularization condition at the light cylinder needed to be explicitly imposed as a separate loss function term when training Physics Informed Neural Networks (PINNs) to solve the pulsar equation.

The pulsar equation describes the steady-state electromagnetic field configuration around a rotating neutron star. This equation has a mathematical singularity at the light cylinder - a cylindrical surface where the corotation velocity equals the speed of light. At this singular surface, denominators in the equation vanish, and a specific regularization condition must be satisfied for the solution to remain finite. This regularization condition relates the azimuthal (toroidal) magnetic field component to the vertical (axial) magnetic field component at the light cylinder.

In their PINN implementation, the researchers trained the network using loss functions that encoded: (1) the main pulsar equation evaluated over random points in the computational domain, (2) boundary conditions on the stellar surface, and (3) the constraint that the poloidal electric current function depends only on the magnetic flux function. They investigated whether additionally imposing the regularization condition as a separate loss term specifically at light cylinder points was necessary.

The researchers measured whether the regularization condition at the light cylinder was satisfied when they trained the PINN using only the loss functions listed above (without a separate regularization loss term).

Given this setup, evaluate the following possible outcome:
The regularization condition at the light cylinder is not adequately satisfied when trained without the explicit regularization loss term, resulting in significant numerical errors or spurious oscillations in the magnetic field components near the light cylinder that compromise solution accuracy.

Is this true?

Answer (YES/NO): NO